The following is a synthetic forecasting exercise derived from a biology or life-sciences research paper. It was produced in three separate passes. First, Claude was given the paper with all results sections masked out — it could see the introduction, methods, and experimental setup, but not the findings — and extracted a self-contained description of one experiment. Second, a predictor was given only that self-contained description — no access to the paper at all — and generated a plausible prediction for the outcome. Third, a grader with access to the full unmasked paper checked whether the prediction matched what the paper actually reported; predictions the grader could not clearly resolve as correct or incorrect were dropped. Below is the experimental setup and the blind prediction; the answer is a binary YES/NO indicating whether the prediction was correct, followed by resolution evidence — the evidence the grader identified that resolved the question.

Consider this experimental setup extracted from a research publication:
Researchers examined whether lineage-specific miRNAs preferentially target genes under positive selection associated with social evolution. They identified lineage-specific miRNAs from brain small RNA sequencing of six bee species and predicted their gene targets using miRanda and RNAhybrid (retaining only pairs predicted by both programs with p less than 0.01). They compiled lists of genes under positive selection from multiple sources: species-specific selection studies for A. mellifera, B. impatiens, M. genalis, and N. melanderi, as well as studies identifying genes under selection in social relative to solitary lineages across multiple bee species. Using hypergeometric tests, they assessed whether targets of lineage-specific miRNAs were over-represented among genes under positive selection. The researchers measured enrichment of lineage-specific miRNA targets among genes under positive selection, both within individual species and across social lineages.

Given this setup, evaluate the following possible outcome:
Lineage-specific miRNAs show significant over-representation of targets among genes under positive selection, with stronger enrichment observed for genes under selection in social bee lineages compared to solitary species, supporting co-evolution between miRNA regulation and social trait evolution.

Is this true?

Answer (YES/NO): NO